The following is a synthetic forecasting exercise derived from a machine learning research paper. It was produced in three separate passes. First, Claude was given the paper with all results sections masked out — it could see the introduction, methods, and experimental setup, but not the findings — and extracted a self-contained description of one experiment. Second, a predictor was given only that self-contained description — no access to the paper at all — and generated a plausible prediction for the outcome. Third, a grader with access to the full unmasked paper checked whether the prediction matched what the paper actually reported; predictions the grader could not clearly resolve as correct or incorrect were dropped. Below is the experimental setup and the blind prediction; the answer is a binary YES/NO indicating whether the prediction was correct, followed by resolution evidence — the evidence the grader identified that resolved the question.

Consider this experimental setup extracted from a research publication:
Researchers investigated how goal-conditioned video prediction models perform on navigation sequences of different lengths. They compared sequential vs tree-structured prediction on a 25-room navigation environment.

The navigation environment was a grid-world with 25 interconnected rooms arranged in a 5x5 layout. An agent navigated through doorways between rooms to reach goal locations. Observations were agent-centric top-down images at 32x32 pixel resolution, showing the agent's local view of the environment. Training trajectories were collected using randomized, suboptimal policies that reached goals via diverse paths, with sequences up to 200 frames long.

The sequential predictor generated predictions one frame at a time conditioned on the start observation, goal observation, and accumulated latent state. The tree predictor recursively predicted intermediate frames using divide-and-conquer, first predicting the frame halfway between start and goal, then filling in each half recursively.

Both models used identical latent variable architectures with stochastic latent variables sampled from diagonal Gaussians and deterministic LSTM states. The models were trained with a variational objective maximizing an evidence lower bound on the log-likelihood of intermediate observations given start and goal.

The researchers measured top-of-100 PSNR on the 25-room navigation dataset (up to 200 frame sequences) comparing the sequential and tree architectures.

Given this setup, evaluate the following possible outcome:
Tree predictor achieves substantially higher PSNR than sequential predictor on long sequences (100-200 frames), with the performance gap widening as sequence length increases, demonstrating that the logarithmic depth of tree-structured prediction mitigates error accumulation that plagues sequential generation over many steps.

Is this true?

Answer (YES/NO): YES